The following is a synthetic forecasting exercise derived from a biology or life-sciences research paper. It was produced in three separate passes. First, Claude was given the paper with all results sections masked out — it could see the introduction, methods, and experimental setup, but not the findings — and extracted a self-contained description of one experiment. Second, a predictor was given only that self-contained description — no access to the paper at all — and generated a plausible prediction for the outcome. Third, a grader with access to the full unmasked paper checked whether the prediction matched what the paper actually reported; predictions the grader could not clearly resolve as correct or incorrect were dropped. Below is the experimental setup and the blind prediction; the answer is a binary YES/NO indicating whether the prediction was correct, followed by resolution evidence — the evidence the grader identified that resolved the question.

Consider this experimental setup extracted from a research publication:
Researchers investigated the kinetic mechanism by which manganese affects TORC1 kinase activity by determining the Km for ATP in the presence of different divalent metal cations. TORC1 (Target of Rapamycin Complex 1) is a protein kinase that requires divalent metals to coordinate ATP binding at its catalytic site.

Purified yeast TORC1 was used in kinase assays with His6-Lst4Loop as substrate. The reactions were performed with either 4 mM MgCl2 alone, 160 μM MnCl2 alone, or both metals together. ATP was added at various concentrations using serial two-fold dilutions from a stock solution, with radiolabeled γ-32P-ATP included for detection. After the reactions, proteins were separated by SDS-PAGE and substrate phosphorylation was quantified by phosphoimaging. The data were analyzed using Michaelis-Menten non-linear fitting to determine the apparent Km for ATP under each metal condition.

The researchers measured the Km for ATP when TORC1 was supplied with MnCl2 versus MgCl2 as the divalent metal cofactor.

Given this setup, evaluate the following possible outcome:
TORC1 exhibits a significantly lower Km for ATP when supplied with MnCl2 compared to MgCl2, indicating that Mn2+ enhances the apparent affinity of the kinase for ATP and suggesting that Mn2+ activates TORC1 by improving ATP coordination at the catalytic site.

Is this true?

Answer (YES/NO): YES